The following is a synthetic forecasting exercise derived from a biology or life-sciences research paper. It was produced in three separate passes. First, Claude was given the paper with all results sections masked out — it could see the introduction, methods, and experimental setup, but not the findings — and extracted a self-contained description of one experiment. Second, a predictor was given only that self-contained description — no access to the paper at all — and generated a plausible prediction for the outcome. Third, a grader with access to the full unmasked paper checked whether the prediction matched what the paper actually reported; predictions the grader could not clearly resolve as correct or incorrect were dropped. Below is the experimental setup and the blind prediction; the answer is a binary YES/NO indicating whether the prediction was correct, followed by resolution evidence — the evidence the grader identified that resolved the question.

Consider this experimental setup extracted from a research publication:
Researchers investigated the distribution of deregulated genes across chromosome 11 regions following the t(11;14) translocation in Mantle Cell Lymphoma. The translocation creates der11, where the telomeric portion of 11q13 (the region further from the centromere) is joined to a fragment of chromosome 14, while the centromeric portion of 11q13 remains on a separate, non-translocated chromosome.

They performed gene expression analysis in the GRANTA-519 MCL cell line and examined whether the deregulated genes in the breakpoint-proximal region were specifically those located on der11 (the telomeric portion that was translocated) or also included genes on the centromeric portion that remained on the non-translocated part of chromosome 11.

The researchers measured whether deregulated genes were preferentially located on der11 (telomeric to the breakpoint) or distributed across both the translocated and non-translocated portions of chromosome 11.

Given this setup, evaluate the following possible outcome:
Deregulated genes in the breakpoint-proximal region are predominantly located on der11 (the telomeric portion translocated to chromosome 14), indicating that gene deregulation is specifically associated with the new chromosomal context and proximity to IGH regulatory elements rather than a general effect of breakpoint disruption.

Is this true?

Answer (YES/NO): YES